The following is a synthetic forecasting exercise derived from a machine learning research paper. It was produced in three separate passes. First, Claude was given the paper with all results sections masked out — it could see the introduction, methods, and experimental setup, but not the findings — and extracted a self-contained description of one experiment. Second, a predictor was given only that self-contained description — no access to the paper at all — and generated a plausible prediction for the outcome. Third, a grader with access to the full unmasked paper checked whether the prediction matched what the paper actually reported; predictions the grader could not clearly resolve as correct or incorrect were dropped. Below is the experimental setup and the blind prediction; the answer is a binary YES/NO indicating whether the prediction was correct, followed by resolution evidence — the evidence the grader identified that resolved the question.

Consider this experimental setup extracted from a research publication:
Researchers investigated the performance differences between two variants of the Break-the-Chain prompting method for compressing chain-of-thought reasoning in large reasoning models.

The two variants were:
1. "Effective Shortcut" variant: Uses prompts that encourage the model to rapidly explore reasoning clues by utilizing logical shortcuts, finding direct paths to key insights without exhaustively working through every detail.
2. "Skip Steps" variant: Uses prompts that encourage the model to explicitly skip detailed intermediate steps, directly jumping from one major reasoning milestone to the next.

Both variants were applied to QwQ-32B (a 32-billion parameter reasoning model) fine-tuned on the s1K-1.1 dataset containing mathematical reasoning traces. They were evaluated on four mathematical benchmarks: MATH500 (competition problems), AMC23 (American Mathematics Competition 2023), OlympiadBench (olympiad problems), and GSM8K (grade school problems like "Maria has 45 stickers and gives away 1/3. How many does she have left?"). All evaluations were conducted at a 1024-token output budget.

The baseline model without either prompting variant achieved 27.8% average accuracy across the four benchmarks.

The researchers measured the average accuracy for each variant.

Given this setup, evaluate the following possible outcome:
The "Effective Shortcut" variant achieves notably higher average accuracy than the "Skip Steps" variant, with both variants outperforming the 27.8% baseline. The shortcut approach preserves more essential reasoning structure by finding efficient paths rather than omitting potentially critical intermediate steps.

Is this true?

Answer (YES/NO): NO